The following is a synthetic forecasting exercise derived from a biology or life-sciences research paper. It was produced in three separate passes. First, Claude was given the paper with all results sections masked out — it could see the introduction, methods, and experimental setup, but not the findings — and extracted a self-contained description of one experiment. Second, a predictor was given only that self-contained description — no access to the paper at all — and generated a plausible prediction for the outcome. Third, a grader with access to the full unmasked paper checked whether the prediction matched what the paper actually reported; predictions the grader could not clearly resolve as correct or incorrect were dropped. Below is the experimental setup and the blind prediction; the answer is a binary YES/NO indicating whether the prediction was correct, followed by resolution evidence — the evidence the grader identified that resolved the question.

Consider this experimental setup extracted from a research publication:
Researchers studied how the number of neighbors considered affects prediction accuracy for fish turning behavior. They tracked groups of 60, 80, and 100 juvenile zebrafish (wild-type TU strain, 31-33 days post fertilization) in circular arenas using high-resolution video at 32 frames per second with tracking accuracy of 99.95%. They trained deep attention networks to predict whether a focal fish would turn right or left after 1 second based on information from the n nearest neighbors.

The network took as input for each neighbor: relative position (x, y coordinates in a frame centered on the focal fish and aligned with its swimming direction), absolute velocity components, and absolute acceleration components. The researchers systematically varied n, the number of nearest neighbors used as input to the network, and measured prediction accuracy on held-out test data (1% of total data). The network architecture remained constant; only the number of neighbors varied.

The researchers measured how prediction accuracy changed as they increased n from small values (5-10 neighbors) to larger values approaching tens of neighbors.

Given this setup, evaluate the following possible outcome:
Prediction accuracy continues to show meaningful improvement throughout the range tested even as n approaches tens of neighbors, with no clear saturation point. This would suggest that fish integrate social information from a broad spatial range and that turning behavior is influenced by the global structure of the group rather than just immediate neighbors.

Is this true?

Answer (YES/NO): NO